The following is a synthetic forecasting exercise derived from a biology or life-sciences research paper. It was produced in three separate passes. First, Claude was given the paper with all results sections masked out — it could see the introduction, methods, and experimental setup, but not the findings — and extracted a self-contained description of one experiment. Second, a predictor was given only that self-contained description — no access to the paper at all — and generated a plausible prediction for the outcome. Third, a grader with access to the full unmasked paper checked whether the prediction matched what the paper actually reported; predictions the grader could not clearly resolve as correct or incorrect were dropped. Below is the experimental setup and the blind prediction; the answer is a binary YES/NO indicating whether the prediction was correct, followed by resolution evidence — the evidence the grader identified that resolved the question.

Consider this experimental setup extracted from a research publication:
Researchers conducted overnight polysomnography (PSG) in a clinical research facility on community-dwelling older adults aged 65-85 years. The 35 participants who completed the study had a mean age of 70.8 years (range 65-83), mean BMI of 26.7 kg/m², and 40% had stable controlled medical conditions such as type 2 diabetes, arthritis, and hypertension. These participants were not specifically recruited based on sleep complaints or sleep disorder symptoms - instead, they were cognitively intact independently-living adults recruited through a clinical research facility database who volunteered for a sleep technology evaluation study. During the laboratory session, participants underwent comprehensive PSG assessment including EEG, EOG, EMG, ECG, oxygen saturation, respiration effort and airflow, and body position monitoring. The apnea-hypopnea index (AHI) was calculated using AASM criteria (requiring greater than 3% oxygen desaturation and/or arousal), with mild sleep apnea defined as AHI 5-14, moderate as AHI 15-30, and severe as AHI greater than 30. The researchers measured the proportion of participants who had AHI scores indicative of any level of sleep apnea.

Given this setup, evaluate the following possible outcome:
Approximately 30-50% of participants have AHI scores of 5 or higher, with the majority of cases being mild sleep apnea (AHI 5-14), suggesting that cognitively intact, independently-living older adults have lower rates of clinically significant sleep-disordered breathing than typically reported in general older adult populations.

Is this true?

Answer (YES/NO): NO